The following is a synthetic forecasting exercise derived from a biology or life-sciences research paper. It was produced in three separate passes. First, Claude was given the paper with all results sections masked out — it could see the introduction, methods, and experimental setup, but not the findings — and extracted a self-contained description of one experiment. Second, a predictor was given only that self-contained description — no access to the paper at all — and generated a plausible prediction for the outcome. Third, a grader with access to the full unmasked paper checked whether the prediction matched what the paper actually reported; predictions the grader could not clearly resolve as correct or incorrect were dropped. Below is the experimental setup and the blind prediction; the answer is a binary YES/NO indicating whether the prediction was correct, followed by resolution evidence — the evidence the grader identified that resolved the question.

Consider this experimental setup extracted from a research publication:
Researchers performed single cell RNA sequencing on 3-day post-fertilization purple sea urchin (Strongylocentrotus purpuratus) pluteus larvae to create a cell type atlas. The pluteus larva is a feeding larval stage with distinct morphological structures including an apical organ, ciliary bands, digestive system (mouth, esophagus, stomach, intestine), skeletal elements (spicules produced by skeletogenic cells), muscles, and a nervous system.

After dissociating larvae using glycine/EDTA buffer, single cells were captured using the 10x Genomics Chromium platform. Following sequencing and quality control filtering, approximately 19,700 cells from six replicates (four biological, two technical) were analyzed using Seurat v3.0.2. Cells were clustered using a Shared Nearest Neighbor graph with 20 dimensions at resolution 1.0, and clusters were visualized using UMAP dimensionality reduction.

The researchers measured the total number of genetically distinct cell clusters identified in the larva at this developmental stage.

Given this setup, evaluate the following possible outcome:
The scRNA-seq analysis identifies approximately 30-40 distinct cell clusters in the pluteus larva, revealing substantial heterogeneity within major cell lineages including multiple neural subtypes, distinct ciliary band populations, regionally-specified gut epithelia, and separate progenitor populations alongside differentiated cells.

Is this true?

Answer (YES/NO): NO